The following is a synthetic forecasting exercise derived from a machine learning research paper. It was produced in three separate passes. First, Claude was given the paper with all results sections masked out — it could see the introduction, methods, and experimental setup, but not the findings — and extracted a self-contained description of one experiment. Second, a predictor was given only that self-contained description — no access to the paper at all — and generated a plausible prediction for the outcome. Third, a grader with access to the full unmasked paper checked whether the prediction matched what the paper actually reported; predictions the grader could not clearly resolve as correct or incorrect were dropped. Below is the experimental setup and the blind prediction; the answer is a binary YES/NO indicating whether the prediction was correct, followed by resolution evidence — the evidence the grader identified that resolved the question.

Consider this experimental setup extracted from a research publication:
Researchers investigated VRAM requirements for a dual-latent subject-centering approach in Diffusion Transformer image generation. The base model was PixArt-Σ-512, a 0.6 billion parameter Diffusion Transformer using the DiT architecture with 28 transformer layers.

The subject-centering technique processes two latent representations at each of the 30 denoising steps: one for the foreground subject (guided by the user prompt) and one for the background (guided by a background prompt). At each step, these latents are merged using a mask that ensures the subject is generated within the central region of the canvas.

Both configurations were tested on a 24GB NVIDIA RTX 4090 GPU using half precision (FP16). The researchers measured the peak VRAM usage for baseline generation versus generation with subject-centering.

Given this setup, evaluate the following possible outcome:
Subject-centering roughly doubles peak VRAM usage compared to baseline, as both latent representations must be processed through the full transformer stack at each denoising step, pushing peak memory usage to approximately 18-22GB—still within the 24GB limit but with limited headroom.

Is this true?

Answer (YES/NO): NO